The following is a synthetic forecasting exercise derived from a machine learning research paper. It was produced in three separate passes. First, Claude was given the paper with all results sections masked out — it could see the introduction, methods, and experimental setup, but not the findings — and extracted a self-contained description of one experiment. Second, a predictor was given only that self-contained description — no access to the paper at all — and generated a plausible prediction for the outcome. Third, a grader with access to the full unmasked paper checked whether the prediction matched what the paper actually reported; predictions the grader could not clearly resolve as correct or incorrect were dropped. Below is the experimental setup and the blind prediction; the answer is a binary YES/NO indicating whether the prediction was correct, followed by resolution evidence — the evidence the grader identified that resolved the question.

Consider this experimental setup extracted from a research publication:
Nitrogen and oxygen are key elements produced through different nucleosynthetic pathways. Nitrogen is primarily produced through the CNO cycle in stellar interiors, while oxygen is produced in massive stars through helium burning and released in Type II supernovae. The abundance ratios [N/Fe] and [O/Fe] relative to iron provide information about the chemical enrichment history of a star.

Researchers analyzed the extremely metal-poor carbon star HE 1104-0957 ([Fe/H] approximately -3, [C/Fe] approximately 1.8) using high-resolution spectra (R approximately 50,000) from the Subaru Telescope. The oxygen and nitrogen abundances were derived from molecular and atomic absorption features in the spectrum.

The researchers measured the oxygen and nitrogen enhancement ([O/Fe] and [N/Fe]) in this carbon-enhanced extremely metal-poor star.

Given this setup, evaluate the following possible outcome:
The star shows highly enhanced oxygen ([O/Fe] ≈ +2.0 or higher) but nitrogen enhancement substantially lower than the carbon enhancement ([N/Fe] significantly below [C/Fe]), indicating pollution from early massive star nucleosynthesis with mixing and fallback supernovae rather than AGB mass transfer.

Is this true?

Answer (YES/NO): NO